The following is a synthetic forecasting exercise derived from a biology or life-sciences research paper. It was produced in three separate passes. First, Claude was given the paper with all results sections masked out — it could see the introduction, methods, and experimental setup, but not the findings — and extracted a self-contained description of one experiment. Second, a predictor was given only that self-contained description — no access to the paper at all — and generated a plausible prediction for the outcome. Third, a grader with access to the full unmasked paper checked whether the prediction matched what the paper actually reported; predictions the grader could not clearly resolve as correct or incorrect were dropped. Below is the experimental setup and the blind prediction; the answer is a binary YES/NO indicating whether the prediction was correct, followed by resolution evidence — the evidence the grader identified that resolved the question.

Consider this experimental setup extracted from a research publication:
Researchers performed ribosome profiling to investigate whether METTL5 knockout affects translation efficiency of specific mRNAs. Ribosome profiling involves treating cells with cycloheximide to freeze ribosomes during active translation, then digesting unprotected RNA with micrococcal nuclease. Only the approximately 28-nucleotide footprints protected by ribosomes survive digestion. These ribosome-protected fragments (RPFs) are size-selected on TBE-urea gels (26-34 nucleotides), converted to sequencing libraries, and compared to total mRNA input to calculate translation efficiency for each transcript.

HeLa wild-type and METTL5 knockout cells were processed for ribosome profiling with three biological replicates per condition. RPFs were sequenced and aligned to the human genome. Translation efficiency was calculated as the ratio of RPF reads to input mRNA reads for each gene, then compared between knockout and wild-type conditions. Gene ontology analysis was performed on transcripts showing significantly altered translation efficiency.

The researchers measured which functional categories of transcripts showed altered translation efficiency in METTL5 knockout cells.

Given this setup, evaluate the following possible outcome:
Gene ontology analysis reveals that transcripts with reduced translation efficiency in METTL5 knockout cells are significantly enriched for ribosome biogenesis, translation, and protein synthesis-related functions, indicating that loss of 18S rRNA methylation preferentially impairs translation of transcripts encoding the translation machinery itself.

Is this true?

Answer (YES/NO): NO